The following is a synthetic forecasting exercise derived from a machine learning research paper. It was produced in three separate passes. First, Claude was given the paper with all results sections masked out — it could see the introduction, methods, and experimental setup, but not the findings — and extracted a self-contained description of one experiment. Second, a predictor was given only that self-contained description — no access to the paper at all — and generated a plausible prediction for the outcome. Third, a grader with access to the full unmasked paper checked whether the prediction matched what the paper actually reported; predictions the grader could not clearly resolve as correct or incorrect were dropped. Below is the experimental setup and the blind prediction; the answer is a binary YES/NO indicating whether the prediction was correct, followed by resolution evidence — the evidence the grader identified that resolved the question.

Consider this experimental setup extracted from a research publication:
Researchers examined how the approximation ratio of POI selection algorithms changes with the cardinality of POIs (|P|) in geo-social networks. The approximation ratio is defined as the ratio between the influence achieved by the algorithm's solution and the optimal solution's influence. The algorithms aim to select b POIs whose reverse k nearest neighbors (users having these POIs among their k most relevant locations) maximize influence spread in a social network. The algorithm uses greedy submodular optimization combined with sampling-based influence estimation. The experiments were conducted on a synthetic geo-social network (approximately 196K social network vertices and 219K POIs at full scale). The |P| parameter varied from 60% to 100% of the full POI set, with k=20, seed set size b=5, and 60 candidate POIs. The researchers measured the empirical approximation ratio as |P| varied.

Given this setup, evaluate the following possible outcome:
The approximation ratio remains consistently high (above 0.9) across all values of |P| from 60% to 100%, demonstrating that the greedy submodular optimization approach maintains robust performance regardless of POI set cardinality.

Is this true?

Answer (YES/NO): NO